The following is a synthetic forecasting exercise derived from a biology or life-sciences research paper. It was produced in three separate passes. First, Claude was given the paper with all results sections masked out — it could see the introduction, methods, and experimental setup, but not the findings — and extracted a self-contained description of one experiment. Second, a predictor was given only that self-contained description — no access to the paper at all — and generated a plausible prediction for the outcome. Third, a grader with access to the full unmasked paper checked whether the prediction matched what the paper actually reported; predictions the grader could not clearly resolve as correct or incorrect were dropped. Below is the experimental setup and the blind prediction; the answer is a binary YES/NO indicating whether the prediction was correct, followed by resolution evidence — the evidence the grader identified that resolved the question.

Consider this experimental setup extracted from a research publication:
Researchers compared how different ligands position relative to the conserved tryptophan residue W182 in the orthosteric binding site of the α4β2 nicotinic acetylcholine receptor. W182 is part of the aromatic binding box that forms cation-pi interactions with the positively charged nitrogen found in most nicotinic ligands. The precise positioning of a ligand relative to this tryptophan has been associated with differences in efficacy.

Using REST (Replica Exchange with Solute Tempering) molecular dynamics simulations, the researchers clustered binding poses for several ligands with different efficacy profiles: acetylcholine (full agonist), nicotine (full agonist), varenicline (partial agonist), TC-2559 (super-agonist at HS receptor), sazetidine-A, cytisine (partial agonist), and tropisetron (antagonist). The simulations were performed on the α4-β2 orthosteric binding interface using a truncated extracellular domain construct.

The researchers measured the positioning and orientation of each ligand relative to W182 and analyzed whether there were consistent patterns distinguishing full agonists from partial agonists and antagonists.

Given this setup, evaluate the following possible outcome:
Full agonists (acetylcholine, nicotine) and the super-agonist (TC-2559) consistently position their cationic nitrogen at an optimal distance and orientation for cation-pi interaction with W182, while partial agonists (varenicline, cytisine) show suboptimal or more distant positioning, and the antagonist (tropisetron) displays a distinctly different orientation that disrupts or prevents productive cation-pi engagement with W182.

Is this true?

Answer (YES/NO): NO